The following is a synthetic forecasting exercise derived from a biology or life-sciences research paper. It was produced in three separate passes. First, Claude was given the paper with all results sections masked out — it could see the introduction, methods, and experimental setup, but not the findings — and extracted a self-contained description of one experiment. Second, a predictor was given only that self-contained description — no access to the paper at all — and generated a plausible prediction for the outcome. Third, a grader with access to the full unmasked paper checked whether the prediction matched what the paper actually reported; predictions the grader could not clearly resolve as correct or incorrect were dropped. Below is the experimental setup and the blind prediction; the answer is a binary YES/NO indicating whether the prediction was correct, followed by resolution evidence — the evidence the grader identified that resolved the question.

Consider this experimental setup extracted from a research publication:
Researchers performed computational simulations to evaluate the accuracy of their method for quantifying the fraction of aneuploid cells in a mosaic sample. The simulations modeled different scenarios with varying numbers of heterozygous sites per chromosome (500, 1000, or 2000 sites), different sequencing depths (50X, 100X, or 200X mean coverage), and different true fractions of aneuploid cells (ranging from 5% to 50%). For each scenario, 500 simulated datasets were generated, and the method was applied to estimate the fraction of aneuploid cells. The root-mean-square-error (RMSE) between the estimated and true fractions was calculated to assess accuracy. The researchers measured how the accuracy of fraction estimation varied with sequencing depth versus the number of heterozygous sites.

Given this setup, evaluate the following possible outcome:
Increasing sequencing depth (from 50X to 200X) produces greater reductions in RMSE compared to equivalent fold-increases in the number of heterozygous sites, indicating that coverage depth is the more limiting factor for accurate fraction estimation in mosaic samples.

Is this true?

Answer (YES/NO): YES